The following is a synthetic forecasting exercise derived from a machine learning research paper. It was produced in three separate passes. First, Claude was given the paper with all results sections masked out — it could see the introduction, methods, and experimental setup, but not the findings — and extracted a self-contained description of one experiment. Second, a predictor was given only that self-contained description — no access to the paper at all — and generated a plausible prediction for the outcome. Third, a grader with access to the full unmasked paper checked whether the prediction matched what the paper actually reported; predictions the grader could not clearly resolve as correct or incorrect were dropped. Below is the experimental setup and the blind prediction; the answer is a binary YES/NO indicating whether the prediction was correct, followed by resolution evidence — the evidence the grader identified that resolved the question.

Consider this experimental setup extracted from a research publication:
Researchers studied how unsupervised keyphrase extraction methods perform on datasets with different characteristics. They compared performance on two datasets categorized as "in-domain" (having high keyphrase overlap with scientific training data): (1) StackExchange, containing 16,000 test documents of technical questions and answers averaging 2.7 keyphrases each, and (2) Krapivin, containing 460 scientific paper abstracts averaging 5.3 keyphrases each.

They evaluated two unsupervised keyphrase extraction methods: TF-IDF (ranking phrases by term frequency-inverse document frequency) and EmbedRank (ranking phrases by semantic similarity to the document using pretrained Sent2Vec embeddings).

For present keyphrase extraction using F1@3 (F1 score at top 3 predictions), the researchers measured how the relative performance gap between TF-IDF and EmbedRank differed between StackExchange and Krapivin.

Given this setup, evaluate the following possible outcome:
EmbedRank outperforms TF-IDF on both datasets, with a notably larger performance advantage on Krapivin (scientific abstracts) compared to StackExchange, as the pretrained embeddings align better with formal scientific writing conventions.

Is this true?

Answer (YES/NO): NO